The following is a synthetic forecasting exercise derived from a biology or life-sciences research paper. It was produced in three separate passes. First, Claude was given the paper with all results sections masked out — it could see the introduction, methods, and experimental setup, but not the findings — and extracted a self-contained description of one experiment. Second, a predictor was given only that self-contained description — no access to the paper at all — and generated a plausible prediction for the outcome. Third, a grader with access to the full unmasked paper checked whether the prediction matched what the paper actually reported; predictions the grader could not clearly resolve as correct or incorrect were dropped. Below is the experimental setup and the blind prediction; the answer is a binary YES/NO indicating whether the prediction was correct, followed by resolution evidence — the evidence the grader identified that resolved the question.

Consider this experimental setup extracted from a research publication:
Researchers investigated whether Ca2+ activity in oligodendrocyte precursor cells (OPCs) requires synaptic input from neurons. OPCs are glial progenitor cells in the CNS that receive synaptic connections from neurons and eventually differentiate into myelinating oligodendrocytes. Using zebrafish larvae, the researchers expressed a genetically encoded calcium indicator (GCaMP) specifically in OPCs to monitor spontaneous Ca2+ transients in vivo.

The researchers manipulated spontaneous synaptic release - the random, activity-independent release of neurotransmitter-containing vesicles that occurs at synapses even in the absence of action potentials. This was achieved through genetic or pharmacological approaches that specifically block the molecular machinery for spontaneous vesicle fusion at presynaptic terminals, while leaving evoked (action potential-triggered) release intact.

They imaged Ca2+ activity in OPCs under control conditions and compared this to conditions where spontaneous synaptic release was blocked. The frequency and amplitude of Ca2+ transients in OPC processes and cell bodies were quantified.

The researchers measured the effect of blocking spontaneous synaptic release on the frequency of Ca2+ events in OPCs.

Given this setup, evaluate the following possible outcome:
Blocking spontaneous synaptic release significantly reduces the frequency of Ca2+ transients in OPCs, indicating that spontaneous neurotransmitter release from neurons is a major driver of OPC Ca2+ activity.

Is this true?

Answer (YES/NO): YES